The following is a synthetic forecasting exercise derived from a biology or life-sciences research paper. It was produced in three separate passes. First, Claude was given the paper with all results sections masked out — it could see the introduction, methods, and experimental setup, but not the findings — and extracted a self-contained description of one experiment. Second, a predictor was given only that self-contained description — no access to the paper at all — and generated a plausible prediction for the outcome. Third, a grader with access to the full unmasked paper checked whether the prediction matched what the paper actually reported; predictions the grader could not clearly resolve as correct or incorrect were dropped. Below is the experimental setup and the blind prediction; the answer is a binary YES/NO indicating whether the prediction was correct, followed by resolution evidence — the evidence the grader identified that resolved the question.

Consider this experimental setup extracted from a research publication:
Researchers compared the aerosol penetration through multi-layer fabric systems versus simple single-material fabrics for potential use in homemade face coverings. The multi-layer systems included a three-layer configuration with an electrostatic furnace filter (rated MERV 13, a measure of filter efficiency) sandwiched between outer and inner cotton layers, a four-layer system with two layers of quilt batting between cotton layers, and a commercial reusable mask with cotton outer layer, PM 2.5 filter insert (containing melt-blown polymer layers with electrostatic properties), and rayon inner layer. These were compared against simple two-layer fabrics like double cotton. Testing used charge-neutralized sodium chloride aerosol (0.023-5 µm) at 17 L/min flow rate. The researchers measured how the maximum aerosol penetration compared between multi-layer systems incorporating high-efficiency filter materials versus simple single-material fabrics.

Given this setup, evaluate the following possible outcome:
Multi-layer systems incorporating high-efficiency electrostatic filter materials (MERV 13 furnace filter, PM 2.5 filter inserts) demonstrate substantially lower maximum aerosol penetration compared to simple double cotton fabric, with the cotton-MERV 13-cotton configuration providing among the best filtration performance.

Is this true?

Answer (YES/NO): NO